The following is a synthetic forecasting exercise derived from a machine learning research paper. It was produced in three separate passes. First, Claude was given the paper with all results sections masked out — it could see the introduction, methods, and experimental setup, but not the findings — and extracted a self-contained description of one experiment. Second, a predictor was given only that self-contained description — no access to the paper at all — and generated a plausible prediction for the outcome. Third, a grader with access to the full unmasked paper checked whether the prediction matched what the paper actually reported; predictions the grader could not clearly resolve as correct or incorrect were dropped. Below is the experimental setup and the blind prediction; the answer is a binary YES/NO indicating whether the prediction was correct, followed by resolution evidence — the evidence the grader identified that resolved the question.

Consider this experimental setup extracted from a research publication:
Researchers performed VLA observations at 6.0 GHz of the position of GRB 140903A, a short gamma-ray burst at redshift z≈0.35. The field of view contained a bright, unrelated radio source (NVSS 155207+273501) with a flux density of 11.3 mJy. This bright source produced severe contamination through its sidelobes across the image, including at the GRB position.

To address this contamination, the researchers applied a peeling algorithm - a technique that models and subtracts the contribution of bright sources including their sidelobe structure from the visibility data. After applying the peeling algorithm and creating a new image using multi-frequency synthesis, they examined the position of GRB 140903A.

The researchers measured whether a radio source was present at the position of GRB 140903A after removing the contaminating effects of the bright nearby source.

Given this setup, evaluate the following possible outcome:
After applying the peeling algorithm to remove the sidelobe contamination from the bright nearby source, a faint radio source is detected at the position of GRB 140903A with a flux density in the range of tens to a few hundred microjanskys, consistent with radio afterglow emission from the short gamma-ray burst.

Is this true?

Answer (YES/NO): NO